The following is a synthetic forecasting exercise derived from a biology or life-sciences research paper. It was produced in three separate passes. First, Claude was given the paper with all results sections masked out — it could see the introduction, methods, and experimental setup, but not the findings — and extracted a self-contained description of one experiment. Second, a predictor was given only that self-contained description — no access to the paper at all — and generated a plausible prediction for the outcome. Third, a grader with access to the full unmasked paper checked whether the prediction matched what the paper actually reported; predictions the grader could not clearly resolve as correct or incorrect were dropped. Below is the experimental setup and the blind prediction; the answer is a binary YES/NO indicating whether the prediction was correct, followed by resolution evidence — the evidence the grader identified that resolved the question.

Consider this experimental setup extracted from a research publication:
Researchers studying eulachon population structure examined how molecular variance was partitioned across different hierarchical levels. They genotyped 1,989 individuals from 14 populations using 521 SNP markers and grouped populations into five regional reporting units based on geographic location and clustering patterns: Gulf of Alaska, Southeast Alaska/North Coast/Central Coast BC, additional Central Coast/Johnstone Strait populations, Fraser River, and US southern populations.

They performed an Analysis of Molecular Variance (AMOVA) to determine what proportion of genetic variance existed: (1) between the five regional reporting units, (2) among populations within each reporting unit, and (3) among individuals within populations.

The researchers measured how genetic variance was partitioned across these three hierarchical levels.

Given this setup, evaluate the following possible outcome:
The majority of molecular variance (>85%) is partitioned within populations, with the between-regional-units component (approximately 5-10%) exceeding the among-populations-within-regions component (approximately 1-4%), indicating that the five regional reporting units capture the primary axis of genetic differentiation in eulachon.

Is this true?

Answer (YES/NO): NO